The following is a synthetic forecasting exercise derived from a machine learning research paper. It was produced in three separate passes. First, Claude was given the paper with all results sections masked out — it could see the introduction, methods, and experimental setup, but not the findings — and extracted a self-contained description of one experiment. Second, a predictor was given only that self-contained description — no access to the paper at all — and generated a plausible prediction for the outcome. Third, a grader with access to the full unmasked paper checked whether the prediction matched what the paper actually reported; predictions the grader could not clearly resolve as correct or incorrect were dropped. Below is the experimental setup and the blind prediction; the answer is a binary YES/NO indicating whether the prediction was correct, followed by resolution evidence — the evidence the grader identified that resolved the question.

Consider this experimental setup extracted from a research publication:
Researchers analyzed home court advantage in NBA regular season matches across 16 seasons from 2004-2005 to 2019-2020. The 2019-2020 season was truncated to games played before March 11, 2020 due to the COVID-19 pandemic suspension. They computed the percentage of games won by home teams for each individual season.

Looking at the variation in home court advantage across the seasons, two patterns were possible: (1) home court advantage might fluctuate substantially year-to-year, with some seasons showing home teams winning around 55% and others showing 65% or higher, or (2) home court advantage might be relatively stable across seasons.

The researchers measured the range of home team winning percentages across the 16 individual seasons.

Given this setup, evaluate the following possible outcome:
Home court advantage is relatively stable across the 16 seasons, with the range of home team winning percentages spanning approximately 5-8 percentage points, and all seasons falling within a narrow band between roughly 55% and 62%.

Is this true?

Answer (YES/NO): YES